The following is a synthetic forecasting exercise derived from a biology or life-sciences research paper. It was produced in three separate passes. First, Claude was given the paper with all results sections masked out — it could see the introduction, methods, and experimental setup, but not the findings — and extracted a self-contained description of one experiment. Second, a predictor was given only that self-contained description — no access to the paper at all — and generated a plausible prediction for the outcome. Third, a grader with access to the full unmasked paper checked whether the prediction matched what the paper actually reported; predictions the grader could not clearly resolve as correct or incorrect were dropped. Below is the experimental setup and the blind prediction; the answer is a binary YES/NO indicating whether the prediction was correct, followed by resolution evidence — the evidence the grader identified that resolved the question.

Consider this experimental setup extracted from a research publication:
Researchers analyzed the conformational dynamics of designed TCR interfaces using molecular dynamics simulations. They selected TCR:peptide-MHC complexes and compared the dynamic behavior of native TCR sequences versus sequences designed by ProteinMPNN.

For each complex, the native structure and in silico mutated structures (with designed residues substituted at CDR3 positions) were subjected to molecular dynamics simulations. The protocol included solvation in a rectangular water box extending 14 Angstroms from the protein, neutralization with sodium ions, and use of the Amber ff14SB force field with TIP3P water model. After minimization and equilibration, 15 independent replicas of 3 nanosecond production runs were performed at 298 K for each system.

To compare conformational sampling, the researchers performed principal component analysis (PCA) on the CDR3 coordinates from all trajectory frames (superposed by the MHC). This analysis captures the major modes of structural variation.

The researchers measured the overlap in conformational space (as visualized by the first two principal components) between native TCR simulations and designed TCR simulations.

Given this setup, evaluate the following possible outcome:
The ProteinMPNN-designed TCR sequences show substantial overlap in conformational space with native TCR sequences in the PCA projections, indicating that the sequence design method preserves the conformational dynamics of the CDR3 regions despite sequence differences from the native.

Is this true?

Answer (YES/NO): YES